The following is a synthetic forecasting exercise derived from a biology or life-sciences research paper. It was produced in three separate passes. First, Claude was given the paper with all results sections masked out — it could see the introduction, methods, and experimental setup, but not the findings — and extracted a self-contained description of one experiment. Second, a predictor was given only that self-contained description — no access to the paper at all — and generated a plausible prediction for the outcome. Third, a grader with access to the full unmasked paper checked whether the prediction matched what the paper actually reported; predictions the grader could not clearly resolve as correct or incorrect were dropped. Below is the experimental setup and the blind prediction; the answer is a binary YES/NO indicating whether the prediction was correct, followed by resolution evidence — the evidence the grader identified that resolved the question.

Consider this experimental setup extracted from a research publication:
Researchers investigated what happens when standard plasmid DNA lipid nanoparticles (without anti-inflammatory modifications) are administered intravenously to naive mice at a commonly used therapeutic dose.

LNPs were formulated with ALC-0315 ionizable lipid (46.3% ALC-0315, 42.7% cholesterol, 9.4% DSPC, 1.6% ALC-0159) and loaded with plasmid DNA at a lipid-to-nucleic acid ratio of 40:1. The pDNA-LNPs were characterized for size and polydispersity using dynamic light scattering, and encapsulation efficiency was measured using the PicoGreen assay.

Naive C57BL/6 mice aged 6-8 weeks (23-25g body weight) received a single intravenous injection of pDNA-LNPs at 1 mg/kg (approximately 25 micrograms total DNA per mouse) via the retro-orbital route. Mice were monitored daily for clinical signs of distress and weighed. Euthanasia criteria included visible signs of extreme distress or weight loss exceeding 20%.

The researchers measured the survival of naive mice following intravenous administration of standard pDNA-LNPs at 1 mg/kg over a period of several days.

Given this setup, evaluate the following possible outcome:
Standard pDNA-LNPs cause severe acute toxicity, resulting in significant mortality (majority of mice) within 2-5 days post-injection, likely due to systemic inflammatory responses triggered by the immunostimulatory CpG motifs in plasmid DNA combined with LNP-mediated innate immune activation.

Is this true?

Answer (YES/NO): NO